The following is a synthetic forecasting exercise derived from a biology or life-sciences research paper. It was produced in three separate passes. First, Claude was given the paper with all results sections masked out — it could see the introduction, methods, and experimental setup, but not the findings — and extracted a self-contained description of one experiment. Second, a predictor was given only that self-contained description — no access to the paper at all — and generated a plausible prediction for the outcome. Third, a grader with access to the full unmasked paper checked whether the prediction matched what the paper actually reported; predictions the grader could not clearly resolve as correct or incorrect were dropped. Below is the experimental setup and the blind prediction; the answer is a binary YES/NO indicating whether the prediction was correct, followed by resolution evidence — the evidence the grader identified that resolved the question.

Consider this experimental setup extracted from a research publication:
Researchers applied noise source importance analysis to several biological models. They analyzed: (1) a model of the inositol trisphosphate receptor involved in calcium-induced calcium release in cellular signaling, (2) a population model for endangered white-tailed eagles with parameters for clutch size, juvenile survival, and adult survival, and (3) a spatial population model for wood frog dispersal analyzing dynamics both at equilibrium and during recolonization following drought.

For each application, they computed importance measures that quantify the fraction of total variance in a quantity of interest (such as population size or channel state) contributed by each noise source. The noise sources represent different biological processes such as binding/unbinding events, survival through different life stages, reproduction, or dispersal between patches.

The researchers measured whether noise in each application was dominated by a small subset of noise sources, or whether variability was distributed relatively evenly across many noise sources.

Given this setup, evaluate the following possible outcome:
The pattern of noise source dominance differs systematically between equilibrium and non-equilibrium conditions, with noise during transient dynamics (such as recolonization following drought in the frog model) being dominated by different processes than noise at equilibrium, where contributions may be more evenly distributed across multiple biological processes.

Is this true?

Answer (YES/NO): NO